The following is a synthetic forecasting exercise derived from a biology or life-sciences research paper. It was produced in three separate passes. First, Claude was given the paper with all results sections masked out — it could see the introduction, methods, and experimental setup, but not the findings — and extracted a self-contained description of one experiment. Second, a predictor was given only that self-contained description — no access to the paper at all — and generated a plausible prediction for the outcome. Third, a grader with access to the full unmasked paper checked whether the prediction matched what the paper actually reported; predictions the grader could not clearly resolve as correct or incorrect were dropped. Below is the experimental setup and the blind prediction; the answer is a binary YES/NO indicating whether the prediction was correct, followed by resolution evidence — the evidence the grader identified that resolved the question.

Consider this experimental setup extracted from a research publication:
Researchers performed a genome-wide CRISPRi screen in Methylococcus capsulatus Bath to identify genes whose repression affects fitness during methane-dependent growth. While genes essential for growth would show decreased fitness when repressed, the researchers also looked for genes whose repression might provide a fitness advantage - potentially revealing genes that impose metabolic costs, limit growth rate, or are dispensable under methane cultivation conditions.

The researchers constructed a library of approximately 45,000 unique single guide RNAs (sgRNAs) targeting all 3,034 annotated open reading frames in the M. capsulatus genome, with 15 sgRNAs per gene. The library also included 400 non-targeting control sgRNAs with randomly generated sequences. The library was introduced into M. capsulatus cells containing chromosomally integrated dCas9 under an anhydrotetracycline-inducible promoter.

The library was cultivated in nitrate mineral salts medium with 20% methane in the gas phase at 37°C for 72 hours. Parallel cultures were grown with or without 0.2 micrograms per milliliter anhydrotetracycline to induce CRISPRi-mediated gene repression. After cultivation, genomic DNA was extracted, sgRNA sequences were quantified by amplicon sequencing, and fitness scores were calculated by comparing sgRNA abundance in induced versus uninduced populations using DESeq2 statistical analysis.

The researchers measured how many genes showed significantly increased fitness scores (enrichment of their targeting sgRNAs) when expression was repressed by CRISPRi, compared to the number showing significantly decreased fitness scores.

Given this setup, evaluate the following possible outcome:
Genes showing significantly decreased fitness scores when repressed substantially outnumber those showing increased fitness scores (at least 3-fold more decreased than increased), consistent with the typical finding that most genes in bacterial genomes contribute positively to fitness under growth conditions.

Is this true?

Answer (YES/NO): YES